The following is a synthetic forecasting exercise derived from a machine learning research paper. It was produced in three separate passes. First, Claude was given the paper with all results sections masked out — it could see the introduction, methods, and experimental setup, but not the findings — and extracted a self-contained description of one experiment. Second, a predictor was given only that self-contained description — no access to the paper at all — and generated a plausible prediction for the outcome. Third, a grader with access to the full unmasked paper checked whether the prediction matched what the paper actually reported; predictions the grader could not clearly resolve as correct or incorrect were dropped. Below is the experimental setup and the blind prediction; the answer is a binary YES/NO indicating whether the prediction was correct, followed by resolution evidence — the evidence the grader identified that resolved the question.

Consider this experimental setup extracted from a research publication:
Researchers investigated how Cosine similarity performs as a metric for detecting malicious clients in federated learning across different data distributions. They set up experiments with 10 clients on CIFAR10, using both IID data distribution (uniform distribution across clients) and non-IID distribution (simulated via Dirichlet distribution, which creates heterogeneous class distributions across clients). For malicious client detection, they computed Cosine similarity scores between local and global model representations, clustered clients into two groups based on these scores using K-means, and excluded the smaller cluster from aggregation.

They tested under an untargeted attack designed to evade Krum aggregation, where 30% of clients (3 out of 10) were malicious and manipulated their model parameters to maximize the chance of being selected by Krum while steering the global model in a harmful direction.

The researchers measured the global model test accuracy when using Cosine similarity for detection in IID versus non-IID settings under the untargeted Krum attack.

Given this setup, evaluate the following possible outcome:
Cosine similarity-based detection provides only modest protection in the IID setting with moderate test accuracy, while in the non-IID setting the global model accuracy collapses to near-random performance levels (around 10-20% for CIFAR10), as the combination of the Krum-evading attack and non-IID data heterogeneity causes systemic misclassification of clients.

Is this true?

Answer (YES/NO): NO